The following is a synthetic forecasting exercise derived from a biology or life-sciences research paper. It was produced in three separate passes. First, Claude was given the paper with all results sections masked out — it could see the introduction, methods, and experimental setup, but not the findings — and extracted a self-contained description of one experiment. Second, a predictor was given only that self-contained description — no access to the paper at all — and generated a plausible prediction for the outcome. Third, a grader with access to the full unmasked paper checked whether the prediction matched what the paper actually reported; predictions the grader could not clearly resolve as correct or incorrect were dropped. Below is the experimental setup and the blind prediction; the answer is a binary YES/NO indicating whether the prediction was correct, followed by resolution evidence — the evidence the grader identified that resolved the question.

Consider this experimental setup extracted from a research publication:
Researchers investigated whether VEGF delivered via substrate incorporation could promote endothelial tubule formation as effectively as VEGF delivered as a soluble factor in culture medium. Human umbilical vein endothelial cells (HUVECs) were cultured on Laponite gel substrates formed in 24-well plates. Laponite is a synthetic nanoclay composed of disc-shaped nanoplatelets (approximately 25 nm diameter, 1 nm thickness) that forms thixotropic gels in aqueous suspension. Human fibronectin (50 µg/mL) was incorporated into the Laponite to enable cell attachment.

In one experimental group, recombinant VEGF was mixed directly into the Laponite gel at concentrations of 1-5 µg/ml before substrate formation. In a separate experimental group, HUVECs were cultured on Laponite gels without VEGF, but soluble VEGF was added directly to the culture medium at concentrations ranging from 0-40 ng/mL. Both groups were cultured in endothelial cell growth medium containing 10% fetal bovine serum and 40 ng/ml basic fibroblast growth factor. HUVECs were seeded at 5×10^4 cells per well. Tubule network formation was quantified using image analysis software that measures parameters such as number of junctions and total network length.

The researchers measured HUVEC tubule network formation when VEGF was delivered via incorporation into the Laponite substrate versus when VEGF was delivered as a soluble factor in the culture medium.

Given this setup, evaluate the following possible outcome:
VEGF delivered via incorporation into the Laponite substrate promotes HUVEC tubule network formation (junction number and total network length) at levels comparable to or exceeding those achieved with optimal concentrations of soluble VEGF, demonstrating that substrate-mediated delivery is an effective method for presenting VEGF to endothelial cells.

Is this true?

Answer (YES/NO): NO